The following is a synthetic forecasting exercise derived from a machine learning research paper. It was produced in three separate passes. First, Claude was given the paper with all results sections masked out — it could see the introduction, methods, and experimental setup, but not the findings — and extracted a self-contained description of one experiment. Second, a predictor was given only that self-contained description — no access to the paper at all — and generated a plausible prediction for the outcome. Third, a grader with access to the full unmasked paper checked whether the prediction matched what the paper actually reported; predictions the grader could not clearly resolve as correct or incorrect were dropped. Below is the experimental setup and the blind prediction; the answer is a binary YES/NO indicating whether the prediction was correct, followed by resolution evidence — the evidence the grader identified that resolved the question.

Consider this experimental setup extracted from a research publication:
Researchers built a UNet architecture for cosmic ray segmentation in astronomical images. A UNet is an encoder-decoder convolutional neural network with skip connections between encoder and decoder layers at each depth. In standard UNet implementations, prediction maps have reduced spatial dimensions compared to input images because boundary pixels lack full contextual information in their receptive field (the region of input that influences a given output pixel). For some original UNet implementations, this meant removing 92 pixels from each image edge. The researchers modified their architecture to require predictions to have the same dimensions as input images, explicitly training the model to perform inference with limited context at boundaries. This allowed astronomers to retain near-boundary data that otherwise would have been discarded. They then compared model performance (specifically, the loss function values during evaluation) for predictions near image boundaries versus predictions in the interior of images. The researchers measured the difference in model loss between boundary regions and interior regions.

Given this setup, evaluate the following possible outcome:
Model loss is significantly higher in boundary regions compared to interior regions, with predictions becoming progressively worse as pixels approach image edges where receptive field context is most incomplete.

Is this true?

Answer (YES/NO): NO